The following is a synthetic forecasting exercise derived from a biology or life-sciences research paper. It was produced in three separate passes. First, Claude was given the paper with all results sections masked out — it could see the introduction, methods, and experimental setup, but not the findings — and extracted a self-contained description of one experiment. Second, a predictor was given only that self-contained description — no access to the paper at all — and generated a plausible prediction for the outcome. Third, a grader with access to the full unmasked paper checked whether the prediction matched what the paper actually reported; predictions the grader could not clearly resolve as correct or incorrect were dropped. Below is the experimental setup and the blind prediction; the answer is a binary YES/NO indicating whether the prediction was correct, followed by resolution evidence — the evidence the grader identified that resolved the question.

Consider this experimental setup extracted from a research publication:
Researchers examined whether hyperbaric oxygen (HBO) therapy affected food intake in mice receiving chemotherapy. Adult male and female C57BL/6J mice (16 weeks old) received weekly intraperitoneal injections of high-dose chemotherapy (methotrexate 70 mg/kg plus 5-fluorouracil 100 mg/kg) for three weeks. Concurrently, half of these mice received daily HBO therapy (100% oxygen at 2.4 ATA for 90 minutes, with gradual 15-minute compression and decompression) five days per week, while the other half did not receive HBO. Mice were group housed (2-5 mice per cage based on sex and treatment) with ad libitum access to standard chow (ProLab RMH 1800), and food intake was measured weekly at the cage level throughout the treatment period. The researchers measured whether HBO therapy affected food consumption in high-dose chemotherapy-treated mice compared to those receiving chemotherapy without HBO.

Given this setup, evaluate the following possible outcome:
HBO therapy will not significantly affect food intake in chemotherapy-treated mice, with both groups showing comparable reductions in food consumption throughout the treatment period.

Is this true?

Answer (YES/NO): YES